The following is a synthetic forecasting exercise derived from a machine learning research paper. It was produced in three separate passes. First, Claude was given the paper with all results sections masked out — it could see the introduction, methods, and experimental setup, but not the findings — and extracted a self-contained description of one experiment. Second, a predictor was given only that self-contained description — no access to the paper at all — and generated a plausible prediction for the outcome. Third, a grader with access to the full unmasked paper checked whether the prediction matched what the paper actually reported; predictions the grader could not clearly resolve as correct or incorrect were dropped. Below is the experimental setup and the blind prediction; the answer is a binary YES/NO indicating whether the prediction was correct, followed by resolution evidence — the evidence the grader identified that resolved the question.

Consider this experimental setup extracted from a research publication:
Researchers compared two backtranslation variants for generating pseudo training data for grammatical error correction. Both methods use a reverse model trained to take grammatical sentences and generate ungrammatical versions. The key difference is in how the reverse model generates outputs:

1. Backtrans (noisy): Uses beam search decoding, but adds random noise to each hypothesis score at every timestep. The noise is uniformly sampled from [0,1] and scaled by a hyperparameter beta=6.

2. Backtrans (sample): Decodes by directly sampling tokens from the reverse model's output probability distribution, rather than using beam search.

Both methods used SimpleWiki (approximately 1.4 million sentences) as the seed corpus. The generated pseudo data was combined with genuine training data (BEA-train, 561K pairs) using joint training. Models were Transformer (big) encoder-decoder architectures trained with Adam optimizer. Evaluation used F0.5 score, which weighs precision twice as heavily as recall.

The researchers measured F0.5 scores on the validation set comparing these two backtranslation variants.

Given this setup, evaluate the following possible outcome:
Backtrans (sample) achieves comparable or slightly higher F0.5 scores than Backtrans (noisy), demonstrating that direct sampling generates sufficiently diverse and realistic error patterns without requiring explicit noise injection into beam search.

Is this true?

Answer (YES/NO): NO